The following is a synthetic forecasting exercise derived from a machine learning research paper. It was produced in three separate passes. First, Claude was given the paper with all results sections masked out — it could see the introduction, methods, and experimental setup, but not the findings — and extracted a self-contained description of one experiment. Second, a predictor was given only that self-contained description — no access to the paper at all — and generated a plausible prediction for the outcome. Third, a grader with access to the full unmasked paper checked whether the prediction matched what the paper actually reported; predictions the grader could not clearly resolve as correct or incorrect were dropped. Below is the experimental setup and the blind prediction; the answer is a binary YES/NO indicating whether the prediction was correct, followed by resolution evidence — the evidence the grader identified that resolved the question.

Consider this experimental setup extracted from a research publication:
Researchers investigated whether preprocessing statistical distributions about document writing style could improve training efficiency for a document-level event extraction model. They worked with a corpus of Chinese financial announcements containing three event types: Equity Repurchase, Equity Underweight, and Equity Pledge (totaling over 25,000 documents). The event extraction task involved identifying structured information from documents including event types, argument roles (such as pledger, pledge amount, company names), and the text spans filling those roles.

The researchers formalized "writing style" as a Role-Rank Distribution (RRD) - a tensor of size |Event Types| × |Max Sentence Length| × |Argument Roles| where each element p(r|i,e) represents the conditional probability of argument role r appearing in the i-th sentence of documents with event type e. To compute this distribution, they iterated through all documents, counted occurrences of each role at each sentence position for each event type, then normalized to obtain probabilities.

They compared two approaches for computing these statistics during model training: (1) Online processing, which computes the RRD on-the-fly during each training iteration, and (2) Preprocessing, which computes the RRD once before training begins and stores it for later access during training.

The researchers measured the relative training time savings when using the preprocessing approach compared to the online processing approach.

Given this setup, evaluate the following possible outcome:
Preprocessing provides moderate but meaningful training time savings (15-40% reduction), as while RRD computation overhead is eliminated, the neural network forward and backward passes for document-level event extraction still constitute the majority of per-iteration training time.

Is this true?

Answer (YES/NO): NO